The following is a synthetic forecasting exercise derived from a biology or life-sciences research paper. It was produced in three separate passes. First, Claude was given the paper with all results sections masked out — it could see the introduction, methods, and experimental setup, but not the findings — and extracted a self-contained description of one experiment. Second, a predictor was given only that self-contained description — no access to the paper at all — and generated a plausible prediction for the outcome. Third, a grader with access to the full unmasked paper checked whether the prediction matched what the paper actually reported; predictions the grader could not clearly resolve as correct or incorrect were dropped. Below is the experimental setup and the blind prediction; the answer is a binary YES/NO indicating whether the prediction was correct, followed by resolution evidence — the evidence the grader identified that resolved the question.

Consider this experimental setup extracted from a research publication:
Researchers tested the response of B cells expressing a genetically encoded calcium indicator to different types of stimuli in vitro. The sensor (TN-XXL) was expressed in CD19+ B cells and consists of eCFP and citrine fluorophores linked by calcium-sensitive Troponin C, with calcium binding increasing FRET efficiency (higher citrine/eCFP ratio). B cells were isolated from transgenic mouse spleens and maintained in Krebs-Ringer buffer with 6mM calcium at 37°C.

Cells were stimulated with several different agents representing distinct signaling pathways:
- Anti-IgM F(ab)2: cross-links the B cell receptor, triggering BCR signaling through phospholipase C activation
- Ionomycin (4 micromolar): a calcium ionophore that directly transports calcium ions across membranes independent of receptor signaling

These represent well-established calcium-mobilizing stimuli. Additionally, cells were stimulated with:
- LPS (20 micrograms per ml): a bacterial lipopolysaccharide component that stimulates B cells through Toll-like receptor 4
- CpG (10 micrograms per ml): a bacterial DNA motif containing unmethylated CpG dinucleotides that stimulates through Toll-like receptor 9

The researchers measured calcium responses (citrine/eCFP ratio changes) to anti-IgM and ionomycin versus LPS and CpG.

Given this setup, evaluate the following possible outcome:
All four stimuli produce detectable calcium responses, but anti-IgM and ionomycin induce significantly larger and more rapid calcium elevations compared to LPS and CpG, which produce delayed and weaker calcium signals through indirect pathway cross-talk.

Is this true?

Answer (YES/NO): NO